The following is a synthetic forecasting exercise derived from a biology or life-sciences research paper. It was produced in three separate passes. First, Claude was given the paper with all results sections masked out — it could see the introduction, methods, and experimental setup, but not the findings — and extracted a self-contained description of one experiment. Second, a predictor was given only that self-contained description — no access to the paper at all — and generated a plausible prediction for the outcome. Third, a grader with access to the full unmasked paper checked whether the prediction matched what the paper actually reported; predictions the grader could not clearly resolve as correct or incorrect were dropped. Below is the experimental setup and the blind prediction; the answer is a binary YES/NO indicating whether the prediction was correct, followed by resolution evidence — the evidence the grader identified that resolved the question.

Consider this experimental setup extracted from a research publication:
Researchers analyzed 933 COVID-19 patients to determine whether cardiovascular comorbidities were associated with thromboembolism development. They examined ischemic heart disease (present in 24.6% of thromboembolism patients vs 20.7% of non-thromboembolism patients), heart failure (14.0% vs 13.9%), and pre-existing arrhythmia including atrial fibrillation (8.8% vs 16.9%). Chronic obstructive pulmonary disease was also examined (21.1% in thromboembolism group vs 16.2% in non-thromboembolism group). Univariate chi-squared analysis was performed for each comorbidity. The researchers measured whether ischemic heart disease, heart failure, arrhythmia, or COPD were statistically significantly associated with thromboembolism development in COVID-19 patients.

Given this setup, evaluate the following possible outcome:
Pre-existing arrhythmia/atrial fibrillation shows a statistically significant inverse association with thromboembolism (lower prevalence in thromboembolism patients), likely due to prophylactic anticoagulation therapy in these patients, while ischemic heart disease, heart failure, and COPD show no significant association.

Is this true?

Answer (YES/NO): NO